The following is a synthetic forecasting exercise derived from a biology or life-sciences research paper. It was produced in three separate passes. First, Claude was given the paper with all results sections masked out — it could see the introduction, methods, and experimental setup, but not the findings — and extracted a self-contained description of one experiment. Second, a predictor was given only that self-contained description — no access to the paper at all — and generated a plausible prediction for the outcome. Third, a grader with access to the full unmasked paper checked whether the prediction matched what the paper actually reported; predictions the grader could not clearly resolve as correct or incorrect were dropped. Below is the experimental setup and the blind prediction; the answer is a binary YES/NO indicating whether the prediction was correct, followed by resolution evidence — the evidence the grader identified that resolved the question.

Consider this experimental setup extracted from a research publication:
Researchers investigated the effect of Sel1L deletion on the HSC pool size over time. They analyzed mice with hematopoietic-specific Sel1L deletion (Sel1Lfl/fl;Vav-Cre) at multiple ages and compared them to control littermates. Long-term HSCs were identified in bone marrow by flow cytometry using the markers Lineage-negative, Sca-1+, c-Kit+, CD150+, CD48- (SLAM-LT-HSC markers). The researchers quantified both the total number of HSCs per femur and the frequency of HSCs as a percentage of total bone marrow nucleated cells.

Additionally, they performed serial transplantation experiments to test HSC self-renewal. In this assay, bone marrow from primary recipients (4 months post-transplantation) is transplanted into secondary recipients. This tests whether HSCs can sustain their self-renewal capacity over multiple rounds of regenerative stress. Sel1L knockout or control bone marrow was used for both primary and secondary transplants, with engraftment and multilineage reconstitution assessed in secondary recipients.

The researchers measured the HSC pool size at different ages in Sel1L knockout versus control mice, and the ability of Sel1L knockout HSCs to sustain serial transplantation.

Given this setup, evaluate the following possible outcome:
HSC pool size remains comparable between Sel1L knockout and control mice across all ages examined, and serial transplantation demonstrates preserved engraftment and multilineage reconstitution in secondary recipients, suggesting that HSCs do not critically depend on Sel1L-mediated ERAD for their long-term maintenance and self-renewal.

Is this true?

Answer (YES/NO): NO